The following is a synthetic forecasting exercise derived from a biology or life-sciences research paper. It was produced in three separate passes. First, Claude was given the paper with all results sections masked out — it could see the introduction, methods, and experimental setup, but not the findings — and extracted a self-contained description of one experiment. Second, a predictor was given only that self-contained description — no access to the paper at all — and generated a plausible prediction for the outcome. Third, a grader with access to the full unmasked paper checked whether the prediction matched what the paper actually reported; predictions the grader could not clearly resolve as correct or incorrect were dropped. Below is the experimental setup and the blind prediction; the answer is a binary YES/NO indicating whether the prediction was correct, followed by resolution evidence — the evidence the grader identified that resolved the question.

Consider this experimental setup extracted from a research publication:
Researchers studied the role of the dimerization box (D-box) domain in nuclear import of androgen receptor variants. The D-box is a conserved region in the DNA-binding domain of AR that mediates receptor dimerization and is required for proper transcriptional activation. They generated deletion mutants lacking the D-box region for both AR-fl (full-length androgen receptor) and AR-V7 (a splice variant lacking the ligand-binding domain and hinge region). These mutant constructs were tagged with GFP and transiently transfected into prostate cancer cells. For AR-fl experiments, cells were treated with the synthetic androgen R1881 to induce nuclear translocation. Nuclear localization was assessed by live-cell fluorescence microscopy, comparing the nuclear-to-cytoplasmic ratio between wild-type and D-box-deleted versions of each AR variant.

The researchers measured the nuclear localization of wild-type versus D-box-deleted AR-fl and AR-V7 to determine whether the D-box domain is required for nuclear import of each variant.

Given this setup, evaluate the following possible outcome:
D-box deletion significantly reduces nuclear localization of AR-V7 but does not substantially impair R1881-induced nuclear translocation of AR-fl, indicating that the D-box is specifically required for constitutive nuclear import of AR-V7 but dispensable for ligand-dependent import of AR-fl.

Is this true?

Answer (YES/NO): YES